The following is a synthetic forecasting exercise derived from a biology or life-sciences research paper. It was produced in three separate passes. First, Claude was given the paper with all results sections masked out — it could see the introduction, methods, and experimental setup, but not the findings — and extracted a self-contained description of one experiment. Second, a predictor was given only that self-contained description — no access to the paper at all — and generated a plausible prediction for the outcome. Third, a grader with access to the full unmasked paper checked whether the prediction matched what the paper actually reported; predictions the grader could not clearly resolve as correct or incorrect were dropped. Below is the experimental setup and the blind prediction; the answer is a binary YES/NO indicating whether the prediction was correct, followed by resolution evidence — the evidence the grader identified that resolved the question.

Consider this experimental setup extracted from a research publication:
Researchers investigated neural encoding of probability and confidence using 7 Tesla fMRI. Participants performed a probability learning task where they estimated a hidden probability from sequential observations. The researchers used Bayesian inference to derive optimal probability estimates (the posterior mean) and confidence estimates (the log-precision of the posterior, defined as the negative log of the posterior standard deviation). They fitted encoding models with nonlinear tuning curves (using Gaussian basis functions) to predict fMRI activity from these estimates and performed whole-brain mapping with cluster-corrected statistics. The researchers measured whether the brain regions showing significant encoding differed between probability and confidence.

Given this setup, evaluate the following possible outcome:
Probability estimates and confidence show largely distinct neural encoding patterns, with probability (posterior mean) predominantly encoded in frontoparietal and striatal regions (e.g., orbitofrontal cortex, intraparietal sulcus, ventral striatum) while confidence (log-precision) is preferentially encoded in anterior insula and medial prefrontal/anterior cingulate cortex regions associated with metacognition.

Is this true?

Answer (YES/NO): NO